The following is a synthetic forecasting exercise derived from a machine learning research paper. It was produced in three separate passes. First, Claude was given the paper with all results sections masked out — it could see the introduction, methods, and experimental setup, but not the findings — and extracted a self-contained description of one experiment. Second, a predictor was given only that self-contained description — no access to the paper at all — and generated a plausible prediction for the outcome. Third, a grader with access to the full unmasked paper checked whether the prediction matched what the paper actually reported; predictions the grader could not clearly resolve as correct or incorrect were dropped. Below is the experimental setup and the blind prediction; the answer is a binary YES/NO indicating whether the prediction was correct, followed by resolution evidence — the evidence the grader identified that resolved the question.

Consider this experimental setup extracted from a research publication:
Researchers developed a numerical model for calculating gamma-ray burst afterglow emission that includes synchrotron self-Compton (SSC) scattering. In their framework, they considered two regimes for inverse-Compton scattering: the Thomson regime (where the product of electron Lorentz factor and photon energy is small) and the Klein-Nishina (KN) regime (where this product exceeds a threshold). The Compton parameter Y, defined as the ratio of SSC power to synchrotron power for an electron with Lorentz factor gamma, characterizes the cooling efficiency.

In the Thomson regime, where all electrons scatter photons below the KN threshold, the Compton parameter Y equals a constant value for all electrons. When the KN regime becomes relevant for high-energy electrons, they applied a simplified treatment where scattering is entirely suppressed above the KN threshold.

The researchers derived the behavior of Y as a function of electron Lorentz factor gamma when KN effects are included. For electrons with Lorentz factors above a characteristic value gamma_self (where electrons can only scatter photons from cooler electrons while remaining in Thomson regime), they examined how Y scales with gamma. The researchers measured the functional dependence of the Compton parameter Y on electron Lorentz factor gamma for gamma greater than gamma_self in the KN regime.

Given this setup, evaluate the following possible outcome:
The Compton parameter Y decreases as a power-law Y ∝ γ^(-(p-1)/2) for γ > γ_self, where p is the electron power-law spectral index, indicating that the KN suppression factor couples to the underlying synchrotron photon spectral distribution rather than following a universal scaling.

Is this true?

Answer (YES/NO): NO